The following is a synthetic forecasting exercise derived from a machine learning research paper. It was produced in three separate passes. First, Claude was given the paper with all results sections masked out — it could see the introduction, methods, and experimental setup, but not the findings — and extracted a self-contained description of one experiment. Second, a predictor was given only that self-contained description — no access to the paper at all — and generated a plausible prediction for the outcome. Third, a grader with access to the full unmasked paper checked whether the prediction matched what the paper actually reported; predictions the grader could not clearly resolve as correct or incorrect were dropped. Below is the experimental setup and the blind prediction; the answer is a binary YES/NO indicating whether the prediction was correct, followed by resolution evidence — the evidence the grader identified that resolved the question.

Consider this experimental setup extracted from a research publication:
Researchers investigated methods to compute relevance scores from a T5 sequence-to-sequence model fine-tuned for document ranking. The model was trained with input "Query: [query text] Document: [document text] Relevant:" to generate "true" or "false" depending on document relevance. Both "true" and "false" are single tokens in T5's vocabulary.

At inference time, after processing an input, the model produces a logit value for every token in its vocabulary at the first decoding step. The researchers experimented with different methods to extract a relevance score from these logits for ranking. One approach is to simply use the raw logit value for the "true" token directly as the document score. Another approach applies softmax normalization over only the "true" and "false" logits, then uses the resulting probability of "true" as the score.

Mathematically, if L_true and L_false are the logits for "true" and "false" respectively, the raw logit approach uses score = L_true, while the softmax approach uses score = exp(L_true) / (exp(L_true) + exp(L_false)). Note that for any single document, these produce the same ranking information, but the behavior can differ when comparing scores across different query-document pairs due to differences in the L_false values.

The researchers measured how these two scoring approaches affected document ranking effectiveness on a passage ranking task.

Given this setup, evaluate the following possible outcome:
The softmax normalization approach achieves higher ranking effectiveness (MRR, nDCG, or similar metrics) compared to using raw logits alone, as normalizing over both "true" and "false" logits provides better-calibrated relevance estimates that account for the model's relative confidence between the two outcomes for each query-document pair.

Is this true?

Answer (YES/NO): YES